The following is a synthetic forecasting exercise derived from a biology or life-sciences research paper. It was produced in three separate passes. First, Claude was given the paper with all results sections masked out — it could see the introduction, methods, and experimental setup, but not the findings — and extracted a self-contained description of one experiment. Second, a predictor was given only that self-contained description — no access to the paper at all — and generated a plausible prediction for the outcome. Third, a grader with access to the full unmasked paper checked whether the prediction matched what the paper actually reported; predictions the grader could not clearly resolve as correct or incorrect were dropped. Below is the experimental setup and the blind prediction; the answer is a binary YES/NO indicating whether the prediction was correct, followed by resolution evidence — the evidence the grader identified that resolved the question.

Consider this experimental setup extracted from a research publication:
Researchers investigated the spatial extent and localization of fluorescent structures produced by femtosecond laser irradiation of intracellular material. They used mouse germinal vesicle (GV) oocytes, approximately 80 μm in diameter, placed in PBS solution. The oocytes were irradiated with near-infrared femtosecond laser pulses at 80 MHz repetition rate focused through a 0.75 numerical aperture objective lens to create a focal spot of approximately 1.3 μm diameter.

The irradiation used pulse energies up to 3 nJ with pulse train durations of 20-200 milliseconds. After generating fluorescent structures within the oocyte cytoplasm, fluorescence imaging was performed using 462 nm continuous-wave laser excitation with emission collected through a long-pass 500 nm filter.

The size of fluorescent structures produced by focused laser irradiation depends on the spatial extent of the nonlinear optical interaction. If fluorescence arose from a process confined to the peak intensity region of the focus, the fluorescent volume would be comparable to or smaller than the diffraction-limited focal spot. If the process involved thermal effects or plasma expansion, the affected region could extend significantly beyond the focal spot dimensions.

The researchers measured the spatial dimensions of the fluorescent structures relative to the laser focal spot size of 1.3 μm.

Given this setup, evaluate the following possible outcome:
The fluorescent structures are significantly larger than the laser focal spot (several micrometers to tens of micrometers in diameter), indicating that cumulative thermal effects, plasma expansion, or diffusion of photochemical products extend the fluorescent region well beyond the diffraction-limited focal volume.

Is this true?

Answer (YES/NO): YES